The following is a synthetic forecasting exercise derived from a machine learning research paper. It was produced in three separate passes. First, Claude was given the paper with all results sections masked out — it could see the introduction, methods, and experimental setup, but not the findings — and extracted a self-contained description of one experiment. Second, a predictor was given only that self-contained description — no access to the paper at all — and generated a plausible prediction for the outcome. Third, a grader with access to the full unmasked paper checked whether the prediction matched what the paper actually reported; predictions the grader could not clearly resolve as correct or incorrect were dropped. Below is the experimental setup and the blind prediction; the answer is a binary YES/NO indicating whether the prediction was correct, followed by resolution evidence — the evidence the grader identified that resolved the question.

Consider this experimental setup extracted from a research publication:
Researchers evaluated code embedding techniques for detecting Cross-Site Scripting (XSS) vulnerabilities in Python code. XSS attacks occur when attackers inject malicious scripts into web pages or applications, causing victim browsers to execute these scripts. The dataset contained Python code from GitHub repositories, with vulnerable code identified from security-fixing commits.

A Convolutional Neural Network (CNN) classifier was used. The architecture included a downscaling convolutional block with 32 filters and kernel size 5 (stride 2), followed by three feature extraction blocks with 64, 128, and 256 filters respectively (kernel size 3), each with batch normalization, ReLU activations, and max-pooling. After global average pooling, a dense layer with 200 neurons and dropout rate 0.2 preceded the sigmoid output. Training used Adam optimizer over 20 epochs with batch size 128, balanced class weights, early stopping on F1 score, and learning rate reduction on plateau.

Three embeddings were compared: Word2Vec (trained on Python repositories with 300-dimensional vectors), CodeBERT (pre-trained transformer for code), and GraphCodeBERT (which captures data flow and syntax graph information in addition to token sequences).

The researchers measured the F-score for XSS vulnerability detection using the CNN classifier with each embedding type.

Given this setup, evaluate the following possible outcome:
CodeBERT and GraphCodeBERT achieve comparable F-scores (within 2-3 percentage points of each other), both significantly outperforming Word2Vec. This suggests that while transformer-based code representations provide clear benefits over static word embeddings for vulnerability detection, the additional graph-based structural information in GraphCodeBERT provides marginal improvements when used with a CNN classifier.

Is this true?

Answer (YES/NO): NO